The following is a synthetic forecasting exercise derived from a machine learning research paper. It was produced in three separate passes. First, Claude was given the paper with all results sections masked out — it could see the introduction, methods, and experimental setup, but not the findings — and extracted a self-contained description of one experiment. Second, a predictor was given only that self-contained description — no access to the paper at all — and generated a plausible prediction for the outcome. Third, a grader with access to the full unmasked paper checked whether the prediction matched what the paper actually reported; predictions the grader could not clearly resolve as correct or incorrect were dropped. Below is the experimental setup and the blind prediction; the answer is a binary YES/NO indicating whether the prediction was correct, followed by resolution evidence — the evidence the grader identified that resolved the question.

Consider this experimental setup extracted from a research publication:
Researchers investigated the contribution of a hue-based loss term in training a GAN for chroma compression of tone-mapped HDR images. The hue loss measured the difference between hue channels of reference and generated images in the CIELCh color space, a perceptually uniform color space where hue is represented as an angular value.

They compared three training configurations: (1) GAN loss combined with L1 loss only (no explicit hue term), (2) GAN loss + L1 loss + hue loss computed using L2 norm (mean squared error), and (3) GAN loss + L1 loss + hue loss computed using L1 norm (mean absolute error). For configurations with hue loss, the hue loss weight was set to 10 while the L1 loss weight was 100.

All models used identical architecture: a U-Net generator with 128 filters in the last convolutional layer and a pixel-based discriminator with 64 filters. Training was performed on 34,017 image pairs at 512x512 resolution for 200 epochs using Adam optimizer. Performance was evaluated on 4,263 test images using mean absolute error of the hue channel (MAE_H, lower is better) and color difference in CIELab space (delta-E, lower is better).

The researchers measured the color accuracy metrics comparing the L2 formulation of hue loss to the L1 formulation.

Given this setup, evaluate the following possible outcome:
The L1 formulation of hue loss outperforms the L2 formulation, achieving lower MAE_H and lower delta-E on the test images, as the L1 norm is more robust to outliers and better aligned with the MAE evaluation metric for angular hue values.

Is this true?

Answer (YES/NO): NO